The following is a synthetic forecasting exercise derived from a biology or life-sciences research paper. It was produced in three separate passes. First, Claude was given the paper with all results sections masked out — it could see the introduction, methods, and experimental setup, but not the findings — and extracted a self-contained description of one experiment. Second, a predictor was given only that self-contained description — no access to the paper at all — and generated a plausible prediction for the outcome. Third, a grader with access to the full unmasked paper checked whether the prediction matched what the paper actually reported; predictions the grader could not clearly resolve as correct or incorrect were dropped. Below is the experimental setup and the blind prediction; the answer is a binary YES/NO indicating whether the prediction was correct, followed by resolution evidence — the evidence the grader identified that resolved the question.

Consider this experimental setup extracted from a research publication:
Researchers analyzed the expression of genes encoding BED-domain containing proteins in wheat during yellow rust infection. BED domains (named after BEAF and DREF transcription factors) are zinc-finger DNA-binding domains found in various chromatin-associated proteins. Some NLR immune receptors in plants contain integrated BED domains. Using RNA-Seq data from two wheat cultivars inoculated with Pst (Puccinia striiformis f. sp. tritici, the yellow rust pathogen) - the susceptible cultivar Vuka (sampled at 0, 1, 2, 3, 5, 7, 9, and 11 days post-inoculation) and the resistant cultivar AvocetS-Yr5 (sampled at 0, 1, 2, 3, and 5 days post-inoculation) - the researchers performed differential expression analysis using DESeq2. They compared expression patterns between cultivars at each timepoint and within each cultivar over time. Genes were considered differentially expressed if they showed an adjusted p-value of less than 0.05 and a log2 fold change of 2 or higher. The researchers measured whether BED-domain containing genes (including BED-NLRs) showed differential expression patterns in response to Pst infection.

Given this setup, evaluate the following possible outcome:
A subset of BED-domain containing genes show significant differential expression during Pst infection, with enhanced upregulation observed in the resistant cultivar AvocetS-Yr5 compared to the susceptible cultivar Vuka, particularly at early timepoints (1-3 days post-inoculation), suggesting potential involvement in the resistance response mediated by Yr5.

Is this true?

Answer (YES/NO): NO